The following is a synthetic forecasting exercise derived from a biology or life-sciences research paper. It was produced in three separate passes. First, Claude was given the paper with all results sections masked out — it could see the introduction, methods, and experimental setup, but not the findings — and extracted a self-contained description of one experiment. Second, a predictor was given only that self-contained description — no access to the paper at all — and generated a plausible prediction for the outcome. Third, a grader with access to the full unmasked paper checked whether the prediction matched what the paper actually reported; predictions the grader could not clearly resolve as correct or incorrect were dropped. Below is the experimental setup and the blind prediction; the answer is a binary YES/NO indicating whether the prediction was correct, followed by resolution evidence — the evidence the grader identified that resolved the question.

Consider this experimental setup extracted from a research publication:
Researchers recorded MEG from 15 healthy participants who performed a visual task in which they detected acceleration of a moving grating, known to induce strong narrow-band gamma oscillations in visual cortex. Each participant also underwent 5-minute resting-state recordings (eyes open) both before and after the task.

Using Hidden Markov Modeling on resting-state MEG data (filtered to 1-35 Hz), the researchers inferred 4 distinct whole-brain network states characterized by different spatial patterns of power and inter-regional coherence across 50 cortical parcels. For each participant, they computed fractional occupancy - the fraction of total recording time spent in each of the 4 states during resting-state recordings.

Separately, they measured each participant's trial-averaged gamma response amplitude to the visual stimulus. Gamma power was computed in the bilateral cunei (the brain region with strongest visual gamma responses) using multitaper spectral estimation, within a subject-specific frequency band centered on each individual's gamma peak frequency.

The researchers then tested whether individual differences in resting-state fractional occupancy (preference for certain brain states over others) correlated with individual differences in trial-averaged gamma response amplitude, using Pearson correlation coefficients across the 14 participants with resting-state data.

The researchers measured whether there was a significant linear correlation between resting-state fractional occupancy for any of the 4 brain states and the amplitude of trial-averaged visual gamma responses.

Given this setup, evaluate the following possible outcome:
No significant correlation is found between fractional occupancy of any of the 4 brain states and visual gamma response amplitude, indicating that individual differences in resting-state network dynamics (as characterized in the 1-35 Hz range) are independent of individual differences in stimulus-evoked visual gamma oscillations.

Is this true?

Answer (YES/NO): NO